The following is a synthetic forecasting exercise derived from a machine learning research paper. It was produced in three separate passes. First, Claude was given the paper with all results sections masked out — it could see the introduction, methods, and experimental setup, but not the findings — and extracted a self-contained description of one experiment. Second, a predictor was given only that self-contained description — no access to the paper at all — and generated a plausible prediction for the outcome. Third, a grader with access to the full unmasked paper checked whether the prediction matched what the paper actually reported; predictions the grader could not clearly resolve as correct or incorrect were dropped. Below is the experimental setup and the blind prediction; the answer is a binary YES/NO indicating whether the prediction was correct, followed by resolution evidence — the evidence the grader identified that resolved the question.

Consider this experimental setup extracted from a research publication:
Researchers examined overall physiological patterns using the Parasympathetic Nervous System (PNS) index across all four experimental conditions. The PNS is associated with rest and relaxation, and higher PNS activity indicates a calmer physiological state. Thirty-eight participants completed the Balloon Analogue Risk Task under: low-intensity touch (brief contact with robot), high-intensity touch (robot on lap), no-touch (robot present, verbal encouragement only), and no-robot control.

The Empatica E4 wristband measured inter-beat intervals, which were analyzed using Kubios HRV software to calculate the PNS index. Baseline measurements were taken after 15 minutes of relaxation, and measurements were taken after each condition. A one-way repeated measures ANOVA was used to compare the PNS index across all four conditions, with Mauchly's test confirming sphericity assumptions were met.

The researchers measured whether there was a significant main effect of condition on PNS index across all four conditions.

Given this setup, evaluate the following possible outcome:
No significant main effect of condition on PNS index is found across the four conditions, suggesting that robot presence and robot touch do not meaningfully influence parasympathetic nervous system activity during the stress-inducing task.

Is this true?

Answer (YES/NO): NO